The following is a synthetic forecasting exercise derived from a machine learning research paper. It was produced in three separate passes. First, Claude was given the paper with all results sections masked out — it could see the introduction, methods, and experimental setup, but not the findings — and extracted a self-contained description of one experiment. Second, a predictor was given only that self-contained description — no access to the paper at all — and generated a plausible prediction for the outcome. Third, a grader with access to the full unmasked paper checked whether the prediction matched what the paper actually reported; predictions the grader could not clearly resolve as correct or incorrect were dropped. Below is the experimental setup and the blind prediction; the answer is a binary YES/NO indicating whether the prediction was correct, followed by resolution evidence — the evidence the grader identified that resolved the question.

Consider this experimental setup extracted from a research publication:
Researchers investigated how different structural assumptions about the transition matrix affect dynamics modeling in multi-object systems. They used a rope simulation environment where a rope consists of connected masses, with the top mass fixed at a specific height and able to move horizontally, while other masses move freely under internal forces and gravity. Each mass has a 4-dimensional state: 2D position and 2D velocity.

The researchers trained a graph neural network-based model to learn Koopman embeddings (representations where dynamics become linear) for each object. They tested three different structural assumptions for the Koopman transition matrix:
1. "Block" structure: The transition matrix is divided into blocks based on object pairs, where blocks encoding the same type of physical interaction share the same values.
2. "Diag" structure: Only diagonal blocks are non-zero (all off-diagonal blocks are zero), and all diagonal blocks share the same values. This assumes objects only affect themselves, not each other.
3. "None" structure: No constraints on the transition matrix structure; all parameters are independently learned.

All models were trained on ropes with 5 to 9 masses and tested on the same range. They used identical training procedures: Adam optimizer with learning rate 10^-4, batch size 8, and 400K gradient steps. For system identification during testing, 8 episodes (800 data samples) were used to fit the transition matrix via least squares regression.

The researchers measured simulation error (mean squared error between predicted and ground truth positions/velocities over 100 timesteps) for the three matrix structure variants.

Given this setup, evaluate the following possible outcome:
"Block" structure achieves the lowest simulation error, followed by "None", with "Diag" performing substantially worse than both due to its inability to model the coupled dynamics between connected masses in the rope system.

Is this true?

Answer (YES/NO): YES